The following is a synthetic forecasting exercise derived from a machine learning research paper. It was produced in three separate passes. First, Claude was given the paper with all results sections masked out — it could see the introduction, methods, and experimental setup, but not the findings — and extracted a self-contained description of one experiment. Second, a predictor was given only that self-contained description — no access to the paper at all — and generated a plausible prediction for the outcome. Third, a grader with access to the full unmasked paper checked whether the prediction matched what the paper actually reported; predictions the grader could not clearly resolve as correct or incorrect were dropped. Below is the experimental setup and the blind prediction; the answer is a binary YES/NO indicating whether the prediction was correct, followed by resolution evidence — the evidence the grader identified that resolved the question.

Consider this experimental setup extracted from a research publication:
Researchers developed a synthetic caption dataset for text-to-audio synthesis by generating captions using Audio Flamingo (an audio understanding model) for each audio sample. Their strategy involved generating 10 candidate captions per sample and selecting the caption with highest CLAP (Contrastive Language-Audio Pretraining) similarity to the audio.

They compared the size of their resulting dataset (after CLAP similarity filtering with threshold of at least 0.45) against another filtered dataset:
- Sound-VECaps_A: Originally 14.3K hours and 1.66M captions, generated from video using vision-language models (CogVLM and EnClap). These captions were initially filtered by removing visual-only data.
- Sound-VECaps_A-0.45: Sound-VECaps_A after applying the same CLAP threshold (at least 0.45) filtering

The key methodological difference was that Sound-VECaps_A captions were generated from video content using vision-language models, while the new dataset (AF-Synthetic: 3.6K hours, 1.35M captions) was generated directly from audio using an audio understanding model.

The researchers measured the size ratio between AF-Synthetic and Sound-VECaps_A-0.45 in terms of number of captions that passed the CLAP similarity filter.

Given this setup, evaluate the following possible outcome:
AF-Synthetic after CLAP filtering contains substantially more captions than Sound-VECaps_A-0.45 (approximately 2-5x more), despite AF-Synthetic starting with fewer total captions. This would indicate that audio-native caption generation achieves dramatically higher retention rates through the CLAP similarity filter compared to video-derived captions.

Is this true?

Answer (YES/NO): NO